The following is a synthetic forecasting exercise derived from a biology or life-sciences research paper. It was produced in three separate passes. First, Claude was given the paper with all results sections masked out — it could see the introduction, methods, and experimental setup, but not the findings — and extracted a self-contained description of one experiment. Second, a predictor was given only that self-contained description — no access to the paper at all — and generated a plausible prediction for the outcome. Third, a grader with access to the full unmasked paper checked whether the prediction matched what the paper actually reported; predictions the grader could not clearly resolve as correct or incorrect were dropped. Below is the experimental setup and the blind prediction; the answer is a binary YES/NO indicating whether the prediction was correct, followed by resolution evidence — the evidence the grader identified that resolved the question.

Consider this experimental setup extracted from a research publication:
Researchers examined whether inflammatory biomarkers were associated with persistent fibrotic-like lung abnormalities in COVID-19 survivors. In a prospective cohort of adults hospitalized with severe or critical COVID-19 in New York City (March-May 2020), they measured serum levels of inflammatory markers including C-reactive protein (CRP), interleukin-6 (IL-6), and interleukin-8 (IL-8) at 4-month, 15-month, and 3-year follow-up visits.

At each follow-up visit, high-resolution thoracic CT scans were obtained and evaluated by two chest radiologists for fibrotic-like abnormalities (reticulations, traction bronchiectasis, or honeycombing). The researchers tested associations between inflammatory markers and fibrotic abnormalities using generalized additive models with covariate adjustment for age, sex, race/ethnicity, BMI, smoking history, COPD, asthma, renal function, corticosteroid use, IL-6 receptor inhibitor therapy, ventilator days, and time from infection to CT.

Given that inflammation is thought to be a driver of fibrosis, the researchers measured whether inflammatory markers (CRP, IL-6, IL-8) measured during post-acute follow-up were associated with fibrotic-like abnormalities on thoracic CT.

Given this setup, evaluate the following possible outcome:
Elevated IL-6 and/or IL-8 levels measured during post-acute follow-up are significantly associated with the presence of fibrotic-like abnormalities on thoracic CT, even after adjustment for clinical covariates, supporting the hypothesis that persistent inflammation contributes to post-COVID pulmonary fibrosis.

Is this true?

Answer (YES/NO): NO